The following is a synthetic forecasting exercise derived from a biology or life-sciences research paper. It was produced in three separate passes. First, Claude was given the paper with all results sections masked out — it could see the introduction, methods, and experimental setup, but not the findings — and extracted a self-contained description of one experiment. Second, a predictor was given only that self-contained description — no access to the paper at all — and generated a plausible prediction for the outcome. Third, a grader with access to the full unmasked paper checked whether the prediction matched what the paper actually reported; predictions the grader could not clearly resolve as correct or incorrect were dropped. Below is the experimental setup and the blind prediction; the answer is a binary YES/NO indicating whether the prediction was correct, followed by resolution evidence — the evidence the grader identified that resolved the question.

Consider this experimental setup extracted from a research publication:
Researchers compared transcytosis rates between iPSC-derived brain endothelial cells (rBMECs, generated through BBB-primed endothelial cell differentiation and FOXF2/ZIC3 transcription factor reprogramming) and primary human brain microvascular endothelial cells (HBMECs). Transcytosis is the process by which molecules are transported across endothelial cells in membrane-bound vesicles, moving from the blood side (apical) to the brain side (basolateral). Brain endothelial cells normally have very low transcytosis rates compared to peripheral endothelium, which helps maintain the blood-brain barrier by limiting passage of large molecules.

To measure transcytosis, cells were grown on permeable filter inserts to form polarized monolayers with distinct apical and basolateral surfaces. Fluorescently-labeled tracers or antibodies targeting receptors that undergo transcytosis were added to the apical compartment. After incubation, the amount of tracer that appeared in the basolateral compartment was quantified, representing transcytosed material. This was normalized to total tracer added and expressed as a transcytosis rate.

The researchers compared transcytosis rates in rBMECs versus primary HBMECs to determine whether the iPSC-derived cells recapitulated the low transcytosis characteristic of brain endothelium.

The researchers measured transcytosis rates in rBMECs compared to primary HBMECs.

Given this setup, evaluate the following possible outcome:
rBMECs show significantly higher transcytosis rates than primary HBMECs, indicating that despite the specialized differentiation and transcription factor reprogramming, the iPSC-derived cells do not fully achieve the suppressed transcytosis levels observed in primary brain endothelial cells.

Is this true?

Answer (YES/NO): NO